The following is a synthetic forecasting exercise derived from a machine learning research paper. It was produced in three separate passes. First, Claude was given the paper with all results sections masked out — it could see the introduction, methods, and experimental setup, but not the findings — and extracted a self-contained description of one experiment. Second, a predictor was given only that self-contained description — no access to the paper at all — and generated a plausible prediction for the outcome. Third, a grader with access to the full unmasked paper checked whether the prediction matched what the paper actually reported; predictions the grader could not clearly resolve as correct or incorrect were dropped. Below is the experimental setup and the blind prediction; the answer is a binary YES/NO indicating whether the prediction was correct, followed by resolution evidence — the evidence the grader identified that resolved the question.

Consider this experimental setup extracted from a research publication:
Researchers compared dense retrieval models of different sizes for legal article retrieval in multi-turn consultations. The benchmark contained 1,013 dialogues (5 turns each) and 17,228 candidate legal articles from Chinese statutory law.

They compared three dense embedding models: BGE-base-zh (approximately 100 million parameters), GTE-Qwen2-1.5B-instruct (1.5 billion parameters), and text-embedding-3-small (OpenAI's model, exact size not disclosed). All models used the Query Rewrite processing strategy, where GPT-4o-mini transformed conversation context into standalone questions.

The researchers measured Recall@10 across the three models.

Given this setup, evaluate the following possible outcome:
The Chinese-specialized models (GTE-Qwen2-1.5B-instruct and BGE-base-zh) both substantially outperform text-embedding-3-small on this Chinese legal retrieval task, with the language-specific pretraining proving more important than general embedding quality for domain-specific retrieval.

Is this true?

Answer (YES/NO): NO